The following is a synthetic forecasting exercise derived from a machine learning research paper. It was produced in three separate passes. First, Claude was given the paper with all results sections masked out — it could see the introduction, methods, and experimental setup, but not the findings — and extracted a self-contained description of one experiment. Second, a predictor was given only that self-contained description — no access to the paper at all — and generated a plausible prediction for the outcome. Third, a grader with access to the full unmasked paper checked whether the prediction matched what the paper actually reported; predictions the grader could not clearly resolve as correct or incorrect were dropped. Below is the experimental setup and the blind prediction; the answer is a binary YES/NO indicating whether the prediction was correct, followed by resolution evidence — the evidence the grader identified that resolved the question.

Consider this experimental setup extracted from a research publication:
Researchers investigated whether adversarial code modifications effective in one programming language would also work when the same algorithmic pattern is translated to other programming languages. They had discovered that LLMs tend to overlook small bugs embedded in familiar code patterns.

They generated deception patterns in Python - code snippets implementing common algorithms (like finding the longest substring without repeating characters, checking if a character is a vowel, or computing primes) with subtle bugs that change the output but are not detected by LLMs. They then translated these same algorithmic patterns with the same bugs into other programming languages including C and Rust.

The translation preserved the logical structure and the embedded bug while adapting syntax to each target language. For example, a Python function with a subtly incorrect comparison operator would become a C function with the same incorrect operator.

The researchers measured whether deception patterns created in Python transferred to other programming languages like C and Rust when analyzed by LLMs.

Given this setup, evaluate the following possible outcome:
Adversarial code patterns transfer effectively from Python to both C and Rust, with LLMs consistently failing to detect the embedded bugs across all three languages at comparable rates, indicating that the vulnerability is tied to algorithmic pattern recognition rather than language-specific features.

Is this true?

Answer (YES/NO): YES